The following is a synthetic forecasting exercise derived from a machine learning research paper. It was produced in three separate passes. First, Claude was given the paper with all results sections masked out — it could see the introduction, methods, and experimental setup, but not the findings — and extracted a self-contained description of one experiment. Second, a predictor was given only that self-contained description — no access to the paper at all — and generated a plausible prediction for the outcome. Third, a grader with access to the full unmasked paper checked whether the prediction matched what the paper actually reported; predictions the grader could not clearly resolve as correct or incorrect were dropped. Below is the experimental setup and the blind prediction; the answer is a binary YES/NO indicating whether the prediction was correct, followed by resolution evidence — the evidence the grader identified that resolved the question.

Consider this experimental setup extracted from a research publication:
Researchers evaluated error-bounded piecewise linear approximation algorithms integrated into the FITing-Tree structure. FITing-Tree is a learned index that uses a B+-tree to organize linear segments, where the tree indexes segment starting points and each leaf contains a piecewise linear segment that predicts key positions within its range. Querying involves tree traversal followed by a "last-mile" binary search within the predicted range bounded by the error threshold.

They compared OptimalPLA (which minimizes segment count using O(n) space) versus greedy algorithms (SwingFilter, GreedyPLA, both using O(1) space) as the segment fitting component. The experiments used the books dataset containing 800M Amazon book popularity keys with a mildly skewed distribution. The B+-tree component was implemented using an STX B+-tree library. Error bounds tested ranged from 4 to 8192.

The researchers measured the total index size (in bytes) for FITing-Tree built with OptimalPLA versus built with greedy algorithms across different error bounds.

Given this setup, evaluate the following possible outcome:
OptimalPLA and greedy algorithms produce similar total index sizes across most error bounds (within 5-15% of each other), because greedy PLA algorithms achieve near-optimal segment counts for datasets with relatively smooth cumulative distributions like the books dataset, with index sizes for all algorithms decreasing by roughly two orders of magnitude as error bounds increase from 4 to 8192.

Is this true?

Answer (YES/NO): NO